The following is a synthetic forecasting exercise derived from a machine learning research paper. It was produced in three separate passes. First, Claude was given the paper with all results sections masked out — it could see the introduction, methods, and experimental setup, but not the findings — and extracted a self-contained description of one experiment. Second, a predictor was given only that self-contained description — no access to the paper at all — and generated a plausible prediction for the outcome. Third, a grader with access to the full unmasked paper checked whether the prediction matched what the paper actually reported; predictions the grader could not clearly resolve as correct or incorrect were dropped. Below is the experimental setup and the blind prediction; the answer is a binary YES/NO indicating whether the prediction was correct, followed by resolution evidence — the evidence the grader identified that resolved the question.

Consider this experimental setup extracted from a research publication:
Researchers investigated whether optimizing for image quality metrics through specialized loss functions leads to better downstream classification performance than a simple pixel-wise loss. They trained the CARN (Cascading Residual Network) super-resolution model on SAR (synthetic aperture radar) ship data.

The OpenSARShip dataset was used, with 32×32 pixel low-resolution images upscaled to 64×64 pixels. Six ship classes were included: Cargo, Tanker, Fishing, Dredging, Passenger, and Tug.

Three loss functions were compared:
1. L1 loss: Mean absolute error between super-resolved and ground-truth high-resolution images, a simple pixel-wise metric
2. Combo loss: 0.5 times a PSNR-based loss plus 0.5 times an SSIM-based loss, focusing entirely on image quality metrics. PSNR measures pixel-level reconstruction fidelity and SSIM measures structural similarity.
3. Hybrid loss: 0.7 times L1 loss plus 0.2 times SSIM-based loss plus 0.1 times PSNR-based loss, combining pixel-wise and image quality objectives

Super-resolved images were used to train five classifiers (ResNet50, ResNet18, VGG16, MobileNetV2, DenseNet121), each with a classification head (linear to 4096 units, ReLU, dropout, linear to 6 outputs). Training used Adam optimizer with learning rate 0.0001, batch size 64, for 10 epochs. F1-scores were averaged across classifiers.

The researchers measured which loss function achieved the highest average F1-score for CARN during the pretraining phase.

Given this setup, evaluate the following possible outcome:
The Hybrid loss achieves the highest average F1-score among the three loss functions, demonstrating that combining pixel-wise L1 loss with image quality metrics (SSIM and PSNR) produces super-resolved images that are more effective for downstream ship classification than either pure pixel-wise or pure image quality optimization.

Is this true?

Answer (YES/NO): YES